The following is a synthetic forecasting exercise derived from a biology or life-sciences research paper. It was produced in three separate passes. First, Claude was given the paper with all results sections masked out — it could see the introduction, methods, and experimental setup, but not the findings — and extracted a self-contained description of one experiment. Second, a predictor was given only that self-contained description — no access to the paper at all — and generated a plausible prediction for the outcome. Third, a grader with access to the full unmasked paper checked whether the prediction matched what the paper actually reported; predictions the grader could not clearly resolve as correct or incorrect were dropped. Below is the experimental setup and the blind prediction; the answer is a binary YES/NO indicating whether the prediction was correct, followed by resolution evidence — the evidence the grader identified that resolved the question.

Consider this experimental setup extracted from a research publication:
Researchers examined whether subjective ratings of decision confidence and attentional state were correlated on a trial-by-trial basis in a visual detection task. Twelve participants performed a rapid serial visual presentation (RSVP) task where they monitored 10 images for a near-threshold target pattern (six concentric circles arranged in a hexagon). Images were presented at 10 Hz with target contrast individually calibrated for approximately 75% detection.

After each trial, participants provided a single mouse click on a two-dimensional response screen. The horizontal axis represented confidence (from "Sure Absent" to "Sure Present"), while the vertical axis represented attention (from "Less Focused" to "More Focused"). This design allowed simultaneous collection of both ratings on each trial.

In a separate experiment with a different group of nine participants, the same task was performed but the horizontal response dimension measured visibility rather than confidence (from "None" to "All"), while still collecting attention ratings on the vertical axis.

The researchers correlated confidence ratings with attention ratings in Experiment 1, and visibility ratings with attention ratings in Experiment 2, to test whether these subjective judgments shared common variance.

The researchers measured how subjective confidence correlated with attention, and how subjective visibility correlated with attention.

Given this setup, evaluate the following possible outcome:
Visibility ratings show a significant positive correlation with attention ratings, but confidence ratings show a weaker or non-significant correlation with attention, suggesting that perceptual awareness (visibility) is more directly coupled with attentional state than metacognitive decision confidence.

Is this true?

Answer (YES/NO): NO